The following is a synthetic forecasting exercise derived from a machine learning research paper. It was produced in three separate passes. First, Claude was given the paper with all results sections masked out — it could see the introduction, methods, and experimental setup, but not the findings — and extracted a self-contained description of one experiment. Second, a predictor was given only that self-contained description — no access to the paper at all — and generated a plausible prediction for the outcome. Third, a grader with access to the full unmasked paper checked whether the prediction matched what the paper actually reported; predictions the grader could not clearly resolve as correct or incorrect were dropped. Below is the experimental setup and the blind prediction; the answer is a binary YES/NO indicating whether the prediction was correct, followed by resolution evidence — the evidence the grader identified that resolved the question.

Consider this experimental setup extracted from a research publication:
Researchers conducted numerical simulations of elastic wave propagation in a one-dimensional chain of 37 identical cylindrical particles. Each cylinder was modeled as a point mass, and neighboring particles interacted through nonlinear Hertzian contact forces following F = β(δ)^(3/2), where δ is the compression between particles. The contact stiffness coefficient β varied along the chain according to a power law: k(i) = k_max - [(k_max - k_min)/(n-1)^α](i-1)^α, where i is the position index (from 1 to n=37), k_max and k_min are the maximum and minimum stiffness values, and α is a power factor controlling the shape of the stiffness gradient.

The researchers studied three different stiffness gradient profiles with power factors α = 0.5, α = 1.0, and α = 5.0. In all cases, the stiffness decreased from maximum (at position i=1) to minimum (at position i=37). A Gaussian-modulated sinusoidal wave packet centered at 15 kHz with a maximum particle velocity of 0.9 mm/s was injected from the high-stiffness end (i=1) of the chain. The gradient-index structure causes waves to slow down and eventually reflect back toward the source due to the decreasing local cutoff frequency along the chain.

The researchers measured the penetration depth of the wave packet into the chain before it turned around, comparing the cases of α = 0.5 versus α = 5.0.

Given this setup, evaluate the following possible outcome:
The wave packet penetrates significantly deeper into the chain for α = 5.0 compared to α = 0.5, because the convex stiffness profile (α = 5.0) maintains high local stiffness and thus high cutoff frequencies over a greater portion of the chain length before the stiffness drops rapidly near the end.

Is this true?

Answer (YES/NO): YES